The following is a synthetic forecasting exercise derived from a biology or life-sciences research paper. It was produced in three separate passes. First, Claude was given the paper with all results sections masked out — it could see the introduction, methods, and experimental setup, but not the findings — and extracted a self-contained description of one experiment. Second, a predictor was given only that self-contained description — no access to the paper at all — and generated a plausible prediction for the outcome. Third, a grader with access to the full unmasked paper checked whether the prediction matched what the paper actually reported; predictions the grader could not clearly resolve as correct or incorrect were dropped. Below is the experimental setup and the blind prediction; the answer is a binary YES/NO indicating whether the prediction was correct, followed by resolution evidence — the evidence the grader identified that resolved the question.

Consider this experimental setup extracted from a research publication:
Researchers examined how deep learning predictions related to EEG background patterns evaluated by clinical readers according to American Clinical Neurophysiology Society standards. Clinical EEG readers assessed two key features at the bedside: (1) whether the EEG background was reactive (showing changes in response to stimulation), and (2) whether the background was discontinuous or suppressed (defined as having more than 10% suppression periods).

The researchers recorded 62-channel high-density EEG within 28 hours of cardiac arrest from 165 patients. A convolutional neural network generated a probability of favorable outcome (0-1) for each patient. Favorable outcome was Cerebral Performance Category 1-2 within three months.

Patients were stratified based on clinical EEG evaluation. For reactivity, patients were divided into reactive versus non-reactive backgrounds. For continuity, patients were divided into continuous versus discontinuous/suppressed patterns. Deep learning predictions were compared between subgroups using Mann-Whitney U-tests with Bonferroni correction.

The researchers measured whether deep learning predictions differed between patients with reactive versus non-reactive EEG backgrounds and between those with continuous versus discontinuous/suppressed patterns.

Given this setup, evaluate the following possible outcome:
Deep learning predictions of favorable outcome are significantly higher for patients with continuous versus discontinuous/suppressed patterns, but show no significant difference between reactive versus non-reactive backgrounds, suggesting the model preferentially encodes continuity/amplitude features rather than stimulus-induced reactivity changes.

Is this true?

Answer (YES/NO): NO